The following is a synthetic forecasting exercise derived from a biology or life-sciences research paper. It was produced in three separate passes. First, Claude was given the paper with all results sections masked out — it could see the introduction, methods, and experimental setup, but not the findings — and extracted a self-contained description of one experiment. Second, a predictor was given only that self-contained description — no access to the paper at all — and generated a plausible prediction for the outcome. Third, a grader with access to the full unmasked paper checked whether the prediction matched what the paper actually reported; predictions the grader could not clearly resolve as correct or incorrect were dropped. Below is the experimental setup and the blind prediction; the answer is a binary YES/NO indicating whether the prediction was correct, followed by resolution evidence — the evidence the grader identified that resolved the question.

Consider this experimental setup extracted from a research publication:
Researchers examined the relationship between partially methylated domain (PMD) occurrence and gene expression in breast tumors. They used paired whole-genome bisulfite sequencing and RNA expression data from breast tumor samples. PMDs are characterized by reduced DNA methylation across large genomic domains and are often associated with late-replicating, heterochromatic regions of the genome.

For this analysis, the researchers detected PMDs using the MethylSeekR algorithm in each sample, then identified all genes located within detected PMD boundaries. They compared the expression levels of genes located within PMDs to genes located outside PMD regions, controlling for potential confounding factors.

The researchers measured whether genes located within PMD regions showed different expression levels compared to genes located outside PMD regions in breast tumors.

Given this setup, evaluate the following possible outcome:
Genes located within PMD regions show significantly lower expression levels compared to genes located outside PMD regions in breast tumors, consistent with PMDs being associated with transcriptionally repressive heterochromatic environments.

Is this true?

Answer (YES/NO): YES